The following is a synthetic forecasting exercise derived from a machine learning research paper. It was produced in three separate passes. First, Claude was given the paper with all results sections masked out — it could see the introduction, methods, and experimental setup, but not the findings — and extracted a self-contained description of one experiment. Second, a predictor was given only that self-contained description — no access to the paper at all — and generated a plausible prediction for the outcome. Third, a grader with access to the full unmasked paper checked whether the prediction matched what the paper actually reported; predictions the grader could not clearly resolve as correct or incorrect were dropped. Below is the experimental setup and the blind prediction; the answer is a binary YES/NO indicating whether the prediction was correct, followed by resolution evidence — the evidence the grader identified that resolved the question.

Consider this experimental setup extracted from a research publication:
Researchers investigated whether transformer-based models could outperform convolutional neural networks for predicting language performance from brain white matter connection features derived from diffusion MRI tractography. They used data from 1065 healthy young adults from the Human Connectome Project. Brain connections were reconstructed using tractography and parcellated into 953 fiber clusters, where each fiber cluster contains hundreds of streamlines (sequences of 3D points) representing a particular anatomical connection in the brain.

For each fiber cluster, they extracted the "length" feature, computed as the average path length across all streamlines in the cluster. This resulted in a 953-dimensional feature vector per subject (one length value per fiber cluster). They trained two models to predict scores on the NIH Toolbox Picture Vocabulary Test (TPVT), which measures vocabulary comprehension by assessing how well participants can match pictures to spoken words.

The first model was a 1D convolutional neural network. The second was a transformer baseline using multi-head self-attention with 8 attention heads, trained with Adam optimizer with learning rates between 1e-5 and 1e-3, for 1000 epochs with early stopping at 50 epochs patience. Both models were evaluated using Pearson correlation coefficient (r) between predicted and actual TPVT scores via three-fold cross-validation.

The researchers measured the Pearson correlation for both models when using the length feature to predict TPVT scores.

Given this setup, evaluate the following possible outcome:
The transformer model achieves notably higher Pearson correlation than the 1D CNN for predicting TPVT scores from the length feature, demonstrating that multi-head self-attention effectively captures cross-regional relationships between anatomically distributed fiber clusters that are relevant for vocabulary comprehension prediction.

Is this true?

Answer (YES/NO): YES